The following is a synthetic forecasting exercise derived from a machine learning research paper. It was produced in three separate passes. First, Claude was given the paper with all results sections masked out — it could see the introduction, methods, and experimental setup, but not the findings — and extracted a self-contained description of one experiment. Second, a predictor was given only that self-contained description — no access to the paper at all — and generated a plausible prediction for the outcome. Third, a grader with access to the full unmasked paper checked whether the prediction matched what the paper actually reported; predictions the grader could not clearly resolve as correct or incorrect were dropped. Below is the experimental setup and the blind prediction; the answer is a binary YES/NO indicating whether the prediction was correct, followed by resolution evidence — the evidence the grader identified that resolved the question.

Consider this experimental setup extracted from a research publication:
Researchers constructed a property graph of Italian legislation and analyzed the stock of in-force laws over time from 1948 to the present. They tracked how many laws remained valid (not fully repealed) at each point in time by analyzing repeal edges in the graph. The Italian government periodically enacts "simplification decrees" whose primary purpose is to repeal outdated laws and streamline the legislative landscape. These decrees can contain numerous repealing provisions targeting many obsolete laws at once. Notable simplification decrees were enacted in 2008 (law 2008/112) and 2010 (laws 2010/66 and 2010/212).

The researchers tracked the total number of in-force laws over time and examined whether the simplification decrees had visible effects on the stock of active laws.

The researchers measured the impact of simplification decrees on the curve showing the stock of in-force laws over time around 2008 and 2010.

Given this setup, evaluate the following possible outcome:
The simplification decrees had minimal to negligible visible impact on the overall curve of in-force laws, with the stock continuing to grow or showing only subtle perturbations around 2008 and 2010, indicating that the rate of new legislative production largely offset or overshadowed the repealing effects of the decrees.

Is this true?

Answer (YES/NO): NO